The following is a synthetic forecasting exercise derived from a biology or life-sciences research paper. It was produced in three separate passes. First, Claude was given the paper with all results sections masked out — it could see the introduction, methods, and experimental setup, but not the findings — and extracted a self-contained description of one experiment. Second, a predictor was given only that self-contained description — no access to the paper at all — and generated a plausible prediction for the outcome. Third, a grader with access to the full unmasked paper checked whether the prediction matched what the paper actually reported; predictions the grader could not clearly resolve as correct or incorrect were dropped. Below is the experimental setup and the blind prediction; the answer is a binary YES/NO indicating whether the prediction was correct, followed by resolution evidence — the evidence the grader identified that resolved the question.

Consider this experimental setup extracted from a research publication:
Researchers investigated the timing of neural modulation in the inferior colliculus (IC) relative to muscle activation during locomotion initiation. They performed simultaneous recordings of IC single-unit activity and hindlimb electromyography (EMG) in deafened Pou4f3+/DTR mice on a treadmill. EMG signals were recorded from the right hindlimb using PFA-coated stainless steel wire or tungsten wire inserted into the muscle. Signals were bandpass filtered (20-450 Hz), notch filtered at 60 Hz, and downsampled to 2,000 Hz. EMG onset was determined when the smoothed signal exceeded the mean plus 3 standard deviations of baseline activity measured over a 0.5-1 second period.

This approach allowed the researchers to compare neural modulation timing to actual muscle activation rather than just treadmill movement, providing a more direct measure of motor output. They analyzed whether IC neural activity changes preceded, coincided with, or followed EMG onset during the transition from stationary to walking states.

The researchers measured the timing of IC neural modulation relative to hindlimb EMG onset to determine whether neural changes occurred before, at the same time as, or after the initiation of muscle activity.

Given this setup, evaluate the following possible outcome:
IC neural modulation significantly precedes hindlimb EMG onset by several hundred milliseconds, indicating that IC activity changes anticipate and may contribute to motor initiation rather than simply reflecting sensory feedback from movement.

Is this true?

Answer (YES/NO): NO